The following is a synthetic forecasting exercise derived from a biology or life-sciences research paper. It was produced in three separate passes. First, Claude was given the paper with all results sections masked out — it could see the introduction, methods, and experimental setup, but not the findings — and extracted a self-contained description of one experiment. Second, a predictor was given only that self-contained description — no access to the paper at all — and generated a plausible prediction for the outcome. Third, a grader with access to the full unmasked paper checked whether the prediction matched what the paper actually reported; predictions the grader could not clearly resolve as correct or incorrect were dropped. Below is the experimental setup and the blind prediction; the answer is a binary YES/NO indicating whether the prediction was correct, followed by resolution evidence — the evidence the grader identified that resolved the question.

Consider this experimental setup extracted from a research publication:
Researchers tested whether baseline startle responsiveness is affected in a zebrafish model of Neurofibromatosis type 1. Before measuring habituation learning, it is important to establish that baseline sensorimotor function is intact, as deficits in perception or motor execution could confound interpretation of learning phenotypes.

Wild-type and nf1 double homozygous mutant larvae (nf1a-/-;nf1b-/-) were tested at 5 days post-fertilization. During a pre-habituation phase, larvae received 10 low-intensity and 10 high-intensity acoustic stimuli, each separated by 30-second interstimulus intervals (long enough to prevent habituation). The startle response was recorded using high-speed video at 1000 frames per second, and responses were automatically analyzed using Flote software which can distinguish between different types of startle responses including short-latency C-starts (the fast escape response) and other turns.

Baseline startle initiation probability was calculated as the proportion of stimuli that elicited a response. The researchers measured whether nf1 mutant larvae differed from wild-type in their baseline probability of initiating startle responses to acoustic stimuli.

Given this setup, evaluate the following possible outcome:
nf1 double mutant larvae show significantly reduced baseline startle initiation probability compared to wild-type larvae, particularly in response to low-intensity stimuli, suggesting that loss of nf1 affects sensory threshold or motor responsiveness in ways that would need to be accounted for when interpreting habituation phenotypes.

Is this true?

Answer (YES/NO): NO